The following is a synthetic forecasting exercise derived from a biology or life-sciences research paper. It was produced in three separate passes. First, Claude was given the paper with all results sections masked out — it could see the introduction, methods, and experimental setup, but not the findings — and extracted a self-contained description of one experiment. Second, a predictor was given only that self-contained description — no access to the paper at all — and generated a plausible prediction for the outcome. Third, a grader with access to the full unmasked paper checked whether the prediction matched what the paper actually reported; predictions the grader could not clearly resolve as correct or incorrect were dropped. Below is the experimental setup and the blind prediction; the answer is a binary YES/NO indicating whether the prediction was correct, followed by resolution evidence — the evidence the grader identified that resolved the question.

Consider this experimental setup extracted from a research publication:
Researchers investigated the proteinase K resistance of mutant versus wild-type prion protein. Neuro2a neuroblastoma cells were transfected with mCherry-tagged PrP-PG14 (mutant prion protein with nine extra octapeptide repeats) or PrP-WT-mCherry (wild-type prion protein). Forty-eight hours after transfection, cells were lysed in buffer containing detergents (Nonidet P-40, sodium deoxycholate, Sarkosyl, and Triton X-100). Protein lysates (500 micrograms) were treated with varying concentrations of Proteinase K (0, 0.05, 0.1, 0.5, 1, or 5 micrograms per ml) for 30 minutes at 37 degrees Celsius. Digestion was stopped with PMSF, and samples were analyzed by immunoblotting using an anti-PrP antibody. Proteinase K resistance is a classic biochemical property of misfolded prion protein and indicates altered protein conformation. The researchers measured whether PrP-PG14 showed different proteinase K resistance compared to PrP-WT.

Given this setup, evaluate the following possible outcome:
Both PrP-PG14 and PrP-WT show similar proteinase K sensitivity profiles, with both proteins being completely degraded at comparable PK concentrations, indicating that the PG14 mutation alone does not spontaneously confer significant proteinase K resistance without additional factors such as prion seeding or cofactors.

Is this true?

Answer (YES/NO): NO